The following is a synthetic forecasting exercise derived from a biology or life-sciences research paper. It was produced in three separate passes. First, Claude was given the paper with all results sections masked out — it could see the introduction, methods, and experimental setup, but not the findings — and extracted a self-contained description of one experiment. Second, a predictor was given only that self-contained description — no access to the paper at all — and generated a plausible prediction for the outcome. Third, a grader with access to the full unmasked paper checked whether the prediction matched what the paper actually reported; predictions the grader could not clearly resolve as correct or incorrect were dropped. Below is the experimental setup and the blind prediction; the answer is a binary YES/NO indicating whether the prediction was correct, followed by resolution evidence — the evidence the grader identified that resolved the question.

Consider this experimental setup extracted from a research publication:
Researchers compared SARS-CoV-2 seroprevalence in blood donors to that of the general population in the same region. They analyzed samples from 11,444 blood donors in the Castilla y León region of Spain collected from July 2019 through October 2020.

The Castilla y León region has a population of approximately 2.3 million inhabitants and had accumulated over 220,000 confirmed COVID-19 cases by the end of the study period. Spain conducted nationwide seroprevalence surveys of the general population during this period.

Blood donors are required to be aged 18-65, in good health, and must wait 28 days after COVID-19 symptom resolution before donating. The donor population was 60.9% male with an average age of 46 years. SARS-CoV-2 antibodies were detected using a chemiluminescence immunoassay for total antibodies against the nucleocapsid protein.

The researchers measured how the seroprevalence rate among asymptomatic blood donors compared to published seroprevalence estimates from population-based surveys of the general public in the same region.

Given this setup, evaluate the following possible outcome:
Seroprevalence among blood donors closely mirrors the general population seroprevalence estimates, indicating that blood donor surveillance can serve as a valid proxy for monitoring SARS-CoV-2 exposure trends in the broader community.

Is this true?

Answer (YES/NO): YES